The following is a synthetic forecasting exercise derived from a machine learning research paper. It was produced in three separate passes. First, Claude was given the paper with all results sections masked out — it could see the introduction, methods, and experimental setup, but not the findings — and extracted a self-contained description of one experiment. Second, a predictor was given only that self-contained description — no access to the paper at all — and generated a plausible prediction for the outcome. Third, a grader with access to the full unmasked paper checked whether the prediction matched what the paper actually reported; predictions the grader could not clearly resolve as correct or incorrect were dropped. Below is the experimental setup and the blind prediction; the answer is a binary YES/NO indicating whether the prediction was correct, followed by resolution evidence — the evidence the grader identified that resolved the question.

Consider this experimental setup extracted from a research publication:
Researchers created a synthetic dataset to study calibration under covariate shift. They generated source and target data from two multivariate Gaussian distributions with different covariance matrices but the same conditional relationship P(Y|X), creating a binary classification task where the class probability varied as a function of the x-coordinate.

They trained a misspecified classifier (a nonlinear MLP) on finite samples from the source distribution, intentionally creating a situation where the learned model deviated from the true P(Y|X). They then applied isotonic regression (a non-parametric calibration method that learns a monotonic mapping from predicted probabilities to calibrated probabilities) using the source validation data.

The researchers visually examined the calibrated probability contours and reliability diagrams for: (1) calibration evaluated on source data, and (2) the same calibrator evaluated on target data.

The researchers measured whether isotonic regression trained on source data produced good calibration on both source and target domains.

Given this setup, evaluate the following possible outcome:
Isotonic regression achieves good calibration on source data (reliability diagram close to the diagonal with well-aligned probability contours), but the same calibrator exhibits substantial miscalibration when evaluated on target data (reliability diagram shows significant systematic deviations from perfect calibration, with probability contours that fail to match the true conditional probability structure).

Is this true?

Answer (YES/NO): YES